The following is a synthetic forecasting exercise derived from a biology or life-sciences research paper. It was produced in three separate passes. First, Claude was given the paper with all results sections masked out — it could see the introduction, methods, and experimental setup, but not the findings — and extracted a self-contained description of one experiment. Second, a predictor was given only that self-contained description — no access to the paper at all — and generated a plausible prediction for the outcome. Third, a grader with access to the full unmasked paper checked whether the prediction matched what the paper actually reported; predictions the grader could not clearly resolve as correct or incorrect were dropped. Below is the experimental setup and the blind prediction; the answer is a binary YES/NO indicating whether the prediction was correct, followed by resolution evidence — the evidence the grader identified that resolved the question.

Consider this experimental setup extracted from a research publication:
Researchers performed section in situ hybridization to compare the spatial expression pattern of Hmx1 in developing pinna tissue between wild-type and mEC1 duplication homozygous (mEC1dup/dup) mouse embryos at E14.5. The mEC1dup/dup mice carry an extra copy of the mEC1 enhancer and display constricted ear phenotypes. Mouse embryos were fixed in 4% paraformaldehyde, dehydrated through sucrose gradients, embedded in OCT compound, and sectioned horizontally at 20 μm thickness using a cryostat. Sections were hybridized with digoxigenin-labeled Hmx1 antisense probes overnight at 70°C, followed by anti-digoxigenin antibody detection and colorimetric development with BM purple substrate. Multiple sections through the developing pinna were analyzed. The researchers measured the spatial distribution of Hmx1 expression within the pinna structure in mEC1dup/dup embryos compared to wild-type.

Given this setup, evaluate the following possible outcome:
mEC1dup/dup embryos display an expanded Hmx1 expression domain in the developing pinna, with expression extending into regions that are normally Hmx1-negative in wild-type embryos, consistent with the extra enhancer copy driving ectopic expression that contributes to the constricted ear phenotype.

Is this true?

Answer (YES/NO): YES